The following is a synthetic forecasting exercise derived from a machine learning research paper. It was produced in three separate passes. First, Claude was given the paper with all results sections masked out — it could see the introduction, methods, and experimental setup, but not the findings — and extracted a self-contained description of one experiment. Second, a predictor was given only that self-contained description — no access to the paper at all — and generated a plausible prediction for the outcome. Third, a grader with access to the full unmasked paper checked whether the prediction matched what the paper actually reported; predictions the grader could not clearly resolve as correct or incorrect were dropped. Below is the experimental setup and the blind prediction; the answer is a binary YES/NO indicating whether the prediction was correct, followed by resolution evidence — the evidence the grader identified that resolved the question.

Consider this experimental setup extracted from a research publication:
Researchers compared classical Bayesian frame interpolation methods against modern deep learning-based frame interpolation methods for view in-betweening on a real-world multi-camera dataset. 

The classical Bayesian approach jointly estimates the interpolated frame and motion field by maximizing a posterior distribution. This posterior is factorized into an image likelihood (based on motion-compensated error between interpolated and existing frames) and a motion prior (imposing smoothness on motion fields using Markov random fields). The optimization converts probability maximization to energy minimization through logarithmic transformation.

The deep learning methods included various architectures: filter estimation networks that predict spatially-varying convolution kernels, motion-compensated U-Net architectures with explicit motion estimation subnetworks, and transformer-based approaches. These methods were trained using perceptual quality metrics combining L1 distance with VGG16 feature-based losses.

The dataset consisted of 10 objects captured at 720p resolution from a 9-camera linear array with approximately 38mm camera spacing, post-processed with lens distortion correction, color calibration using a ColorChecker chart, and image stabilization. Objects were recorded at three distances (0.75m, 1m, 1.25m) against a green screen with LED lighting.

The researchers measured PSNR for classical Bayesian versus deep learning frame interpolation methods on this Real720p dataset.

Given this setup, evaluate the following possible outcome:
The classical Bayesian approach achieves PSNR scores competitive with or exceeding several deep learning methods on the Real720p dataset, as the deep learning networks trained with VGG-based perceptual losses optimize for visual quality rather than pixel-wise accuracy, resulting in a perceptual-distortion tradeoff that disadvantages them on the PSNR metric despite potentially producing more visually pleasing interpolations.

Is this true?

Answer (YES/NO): YES